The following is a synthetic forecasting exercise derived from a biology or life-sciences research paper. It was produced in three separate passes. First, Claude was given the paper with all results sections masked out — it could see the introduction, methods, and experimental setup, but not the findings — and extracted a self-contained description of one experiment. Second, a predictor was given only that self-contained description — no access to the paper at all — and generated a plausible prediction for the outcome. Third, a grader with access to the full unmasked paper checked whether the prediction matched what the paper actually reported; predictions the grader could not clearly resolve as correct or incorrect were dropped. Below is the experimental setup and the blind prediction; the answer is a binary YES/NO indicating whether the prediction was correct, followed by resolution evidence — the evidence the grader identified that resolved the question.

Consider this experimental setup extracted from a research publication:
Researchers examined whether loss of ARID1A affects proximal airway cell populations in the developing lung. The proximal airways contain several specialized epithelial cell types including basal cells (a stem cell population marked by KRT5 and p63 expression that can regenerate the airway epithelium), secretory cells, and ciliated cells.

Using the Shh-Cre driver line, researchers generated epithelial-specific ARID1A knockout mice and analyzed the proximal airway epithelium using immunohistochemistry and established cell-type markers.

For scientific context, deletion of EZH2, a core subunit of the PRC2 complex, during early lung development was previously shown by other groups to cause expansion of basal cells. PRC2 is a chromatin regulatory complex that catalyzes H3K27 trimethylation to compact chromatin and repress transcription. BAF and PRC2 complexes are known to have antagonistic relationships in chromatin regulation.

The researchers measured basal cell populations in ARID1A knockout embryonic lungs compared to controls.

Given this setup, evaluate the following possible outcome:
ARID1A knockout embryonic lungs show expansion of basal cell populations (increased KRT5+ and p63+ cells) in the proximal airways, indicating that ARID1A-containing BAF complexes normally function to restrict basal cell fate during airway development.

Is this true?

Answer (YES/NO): NO